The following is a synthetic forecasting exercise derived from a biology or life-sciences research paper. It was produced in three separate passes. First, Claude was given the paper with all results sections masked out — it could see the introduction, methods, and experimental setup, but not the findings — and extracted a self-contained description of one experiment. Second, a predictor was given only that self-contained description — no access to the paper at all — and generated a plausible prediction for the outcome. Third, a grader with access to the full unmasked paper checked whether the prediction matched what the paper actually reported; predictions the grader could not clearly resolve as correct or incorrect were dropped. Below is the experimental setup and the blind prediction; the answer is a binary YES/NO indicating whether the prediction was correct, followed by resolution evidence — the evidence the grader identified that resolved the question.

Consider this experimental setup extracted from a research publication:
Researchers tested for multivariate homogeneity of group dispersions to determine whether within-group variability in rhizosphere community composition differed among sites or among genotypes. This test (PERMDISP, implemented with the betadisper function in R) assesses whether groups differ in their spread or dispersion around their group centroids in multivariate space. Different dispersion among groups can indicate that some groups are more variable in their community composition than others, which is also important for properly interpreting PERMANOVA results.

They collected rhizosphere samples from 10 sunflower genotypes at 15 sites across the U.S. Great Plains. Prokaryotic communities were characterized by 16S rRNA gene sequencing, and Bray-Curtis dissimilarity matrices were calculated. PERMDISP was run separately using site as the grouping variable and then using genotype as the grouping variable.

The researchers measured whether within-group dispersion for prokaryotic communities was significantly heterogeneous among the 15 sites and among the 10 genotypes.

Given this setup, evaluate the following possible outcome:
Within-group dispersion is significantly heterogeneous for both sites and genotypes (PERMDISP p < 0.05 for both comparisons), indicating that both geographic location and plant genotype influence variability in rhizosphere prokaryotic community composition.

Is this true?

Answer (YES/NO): NO